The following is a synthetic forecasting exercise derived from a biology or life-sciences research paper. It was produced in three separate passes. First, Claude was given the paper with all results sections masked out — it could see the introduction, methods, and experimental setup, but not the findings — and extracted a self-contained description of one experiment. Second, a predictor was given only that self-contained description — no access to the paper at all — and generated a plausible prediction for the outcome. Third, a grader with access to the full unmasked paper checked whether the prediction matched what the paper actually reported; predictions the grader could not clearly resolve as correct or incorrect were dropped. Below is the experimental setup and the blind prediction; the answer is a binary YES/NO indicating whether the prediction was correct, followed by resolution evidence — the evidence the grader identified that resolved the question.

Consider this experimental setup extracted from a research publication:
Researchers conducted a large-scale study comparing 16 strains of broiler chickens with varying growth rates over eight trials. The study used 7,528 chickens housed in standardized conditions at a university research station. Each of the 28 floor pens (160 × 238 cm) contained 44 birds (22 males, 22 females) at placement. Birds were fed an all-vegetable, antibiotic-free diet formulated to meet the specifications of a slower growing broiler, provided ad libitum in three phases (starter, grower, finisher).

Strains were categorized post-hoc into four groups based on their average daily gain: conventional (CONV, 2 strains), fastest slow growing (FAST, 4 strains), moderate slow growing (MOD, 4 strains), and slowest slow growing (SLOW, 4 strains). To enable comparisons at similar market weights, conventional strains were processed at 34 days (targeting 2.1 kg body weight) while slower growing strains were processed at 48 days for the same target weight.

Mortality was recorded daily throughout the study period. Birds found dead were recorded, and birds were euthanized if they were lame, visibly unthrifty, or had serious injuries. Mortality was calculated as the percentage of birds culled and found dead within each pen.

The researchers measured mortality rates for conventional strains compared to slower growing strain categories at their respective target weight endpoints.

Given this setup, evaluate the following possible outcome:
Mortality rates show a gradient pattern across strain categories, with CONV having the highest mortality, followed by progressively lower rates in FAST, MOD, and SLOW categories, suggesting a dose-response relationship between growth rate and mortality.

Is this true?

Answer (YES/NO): NO